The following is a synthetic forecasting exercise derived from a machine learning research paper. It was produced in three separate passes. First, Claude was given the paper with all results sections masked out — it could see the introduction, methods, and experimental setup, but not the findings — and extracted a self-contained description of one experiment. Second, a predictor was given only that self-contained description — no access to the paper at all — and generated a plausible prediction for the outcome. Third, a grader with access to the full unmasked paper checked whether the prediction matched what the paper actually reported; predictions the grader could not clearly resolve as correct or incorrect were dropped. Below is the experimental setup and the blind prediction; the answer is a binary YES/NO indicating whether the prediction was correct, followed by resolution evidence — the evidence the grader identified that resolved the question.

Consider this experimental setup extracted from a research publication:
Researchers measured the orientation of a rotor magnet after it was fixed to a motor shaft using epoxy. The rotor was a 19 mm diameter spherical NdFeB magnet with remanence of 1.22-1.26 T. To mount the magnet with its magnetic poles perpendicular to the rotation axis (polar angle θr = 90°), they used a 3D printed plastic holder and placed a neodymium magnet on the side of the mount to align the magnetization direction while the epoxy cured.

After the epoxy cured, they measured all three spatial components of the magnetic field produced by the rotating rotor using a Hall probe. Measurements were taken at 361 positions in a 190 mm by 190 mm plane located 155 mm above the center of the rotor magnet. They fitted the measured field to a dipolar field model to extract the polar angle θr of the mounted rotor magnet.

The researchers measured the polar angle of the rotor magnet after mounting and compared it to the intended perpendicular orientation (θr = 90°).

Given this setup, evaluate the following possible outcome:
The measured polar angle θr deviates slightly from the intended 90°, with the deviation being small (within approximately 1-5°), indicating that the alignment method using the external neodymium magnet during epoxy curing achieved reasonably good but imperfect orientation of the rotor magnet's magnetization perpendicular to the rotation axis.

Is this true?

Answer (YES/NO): YES